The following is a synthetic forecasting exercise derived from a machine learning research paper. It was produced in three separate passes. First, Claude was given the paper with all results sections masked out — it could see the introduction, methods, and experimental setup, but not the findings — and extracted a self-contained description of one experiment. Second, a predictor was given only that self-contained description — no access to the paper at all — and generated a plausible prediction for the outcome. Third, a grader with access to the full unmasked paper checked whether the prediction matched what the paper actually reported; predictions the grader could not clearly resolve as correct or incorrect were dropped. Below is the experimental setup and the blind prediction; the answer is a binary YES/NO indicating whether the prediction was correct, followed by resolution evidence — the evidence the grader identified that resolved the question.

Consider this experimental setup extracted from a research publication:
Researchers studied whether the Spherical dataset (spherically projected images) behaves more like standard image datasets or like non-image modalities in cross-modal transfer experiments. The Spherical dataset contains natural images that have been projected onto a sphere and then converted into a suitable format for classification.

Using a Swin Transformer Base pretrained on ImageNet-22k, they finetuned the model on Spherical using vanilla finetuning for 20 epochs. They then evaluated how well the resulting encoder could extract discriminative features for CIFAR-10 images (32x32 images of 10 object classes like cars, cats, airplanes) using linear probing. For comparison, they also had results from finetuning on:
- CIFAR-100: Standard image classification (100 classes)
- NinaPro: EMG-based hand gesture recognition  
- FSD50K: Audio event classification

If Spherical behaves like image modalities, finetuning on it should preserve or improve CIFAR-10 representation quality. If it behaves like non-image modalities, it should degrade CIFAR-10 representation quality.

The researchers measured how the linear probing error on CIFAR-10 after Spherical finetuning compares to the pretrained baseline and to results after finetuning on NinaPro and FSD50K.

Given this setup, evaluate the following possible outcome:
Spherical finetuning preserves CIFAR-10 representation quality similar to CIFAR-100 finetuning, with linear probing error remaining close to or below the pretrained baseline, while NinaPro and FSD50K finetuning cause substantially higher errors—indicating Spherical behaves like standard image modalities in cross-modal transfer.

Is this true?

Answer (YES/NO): YES